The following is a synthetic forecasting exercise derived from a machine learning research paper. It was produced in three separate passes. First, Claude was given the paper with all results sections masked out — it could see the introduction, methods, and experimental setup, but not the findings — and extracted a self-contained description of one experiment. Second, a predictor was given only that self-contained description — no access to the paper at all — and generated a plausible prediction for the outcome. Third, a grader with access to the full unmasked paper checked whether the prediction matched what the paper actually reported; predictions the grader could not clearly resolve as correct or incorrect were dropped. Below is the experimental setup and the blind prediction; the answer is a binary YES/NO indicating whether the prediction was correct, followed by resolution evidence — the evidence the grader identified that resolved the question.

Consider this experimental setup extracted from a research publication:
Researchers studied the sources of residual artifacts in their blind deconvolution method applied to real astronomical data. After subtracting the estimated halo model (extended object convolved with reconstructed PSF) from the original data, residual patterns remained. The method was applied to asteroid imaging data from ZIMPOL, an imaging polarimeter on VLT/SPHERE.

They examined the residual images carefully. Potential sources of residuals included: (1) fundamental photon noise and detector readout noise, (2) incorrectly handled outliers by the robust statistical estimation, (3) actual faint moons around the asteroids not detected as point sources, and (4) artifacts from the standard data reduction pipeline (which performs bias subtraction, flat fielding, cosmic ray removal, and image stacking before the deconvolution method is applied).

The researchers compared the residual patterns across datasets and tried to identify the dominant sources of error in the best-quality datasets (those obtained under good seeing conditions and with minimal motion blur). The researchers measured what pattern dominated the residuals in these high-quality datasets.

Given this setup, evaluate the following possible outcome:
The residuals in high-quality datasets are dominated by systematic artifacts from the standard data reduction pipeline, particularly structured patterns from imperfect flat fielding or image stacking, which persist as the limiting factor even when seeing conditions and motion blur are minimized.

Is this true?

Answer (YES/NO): NO